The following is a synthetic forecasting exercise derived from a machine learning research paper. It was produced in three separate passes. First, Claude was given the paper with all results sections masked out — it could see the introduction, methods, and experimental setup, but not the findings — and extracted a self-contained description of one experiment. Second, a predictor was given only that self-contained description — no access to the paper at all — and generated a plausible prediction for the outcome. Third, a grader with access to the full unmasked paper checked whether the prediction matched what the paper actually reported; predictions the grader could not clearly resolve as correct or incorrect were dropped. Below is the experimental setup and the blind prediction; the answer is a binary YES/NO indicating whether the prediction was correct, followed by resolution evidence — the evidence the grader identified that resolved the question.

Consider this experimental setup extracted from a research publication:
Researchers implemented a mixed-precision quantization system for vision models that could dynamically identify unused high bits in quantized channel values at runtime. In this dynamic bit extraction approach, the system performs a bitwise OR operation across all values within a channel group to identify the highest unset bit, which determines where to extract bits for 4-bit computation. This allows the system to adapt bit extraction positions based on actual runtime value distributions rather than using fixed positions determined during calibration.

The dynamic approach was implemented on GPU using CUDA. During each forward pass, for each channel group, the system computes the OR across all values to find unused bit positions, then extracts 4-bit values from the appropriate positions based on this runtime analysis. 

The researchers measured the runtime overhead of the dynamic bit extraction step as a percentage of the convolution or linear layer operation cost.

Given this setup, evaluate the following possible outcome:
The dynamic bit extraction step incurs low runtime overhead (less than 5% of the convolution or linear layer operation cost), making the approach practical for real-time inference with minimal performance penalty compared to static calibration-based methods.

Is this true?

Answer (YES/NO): NO